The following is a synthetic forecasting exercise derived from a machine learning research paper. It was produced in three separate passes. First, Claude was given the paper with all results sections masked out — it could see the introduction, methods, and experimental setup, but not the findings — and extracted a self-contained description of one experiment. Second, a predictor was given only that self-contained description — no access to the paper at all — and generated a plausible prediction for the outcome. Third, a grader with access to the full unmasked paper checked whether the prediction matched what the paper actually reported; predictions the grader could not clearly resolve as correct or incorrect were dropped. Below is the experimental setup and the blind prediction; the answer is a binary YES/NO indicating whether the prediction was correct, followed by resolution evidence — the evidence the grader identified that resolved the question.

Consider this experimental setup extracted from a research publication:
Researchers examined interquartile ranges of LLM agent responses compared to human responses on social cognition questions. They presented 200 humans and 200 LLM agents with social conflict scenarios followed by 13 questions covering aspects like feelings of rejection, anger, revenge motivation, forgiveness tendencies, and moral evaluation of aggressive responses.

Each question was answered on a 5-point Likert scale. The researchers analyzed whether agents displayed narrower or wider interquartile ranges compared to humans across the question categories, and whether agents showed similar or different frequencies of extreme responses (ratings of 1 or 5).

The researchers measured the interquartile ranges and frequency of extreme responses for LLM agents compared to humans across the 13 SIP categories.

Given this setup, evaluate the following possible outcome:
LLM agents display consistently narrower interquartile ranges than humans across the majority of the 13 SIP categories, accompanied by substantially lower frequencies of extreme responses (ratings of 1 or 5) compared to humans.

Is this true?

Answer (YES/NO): YES